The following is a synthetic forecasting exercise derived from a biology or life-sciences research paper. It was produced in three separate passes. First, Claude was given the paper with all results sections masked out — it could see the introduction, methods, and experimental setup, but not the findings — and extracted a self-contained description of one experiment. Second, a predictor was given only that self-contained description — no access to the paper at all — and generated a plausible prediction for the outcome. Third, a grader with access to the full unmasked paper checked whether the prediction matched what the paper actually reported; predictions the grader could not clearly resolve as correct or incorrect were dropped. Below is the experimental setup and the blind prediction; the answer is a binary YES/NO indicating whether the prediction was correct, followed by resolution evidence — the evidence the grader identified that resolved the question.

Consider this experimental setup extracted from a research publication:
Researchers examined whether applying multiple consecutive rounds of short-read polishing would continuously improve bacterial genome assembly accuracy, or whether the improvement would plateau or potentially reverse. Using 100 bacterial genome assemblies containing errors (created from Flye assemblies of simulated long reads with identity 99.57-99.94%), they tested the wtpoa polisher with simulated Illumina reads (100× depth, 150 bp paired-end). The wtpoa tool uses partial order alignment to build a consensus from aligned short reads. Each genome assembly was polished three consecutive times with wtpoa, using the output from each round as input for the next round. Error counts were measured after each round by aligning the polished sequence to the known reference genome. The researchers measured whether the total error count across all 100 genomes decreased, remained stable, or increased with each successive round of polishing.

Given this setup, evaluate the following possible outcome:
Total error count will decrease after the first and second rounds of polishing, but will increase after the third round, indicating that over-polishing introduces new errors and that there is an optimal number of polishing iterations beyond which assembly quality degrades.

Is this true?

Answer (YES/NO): NO